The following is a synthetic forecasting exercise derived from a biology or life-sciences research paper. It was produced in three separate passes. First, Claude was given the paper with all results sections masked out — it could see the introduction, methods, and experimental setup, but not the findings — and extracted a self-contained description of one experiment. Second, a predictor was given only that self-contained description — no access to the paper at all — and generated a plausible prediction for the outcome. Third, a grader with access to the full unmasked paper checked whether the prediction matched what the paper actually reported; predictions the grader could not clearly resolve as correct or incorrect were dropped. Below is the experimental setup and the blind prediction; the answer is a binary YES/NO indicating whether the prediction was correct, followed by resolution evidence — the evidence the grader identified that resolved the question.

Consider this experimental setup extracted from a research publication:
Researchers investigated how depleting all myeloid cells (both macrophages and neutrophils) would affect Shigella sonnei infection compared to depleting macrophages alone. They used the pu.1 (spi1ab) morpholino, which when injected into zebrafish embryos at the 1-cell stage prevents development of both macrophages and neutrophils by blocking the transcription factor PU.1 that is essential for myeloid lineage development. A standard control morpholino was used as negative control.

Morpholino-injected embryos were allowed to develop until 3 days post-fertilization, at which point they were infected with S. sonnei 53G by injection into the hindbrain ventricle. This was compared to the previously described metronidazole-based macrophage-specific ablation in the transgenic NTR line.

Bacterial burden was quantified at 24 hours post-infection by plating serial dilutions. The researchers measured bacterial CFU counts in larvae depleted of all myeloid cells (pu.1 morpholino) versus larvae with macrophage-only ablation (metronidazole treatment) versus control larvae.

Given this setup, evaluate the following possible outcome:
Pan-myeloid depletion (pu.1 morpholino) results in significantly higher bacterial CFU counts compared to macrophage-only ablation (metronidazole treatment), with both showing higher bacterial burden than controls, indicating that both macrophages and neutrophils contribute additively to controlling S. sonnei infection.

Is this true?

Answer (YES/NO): NO